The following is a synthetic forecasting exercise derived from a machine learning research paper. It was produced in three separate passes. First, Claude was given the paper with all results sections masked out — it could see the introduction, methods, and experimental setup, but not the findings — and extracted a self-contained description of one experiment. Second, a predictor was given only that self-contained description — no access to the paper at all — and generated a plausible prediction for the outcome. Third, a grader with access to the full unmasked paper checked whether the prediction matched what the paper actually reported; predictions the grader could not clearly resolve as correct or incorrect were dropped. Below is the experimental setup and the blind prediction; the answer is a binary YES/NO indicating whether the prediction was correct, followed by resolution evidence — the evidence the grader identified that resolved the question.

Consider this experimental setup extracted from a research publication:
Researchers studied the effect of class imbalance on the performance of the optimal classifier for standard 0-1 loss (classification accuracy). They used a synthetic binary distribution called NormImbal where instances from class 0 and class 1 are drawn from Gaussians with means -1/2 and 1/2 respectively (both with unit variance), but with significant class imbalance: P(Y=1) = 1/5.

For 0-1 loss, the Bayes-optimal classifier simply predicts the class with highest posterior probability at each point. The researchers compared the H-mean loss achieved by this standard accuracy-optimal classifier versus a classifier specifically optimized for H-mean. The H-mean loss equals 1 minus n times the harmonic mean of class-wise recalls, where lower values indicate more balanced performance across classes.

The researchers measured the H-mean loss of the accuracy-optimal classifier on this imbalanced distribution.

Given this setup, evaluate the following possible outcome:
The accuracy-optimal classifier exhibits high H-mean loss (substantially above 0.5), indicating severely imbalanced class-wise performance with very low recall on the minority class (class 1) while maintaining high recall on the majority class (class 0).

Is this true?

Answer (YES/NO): YES